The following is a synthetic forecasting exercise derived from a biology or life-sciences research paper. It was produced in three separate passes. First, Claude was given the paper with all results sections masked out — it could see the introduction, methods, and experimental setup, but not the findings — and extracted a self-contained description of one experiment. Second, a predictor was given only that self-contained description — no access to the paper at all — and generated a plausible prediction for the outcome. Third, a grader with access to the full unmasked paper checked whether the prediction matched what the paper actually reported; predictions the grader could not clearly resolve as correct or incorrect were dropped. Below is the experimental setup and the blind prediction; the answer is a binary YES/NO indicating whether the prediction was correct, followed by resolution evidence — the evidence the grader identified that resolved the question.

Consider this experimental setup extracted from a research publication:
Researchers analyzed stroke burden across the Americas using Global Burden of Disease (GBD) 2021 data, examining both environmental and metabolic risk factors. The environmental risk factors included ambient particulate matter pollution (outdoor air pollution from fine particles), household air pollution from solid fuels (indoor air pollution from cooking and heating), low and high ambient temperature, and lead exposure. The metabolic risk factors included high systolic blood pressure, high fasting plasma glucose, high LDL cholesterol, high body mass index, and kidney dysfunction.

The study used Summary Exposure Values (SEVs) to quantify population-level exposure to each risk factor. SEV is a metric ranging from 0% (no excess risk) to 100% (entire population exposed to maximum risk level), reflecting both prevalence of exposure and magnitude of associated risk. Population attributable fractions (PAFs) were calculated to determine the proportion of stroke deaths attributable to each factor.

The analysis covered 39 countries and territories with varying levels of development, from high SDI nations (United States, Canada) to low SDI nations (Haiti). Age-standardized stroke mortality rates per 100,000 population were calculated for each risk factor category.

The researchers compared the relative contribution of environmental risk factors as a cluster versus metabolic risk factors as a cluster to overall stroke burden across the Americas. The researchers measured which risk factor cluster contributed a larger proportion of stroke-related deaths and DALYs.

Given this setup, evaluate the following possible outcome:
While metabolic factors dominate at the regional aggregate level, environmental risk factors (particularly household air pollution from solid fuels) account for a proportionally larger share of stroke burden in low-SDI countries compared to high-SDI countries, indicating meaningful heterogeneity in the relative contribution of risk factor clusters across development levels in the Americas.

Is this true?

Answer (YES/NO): YES